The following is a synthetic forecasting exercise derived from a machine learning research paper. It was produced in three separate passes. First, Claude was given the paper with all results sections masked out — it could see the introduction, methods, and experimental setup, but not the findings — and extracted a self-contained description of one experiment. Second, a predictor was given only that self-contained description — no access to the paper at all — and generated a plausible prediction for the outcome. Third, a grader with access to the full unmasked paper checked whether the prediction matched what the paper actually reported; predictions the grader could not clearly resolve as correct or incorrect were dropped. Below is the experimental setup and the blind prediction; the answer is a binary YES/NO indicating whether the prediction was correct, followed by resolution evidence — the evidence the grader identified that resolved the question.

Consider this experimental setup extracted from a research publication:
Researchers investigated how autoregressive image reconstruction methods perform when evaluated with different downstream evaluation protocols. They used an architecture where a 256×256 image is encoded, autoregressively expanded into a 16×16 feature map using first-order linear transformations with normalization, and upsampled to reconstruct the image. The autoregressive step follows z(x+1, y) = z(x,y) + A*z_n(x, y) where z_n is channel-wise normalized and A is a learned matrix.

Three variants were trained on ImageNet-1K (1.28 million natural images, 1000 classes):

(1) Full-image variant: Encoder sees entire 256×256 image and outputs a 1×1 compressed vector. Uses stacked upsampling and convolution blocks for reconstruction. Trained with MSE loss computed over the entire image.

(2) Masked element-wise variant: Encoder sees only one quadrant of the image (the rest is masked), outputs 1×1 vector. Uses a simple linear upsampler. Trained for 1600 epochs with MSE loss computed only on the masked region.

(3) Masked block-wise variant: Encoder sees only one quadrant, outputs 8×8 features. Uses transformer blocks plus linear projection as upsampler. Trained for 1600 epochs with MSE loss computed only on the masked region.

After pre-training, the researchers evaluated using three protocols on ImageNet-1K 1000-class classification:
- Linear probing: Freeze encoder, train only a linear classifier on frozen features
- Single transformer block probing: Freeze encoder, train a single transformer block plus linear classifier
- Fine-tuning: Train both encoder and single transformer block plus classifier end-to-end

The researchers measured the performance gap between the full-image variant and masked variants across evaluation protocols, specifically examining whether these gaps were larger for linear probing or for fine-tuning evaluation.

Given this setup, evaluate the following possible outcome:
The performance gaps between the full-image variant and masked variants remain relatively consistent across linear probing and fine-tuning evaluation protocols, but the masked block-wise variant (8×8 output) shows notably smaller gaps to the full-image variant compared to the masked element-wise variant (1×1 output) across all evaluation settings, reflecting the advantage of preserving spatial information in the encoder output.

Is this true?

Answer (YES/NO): NO